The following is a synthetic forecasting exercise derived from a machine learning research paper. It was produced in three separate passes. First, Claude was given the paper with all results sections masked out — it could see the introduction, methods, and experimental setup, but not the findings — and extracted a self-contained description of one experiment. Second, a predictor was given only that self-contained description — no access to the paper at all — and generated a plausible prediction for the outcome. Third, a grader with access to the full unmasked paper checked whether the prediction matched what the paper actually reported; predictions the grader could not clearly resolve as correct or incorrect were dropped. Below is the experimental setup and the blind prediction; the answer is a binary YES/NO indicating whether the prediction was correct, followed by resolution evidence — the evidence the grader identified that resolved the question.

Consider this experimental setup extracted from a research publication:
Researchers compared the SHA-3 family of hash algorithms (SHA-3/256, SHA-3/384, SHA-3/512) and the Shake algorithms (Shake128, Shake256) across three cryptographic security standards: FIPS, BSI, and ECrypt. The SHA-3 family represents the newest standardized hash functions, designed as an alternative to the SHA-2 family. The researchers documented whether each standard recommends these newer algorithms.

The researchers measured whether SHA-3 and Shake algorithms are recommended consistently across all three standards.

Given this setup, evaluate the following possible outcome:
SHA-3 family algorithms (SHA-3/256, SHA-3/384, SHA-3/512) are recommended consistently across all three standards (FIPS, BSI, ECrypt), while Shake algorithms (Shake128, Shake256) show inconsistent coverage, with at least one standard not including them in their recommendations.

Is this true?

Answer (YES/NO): NO